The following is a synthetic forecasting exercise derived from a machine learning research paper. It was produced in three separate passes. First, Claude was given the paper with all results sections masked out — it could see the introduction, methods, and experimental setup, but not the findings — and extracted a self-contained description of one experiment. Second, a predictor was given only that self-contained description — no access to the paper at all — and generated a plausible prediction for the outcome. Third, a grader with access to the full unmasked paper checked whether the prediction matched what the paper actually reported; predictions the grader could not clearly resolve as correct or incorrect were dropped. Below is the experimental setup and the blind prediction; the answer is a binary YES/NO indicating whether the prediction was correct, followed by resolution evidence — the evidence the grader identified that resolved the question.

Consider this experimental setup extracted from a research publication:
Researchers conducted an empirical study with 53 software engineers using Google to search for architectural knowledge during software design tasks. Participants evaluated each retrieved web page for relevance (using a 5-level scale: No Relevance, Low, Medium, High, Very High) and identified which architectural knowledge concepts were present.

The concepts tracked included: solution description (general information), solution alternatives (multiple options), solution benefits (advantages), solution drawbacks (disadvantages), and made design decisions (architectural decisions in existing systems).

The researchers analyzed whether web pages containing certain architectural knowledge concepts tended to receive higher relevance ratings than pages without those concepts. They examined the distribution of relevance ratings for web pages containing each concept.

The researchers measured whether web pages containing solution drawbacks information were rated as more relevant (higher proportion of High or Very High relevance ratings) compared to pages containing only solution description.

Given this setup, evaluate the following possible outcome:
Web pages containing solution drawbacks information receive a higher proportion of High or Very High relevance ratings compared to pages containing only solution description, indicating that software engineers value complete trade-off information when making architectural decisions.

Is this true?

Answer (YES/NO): YES